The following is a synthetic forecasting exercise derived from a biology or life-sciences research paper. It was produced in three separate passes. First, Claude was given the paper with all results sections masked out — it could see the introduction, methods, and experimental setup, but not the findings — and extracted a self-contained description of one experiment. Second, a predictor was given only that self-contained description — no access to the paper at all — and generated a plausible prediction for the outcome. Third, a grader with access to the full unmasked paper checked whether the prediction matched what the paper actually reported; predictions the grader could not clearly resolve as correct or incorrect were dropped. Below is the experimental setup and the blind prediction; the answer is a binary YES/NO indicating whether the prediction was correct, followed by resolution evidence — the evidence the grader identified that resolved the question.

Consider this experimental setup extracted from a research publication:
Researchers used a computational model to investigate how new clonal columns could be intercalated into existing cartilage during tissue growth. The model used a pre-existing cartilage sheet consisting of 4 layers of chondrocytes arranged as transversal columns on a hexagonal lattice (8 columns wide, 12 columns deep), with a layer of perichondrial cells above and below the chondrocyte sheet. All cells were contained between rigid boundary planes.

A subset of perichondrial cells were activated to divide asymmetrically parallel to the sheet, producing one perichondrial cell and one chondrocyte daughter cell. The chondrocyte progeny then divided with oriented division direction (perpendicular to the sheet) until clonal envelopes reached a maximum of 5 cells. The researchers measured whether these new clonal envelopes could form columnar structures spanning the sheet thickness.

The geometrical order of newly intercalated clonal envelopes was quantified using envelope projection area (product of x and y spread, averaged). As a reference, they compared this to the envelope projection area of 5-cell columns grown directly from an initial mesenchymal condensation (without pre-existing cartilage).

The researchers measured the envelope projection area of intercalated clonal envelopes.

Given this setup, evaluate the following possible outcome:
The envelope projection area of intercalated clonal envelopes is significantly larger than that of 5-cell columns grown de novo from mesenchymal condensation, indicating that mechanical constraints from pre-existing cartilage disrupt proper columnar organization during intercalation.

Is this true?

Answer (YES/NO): YES